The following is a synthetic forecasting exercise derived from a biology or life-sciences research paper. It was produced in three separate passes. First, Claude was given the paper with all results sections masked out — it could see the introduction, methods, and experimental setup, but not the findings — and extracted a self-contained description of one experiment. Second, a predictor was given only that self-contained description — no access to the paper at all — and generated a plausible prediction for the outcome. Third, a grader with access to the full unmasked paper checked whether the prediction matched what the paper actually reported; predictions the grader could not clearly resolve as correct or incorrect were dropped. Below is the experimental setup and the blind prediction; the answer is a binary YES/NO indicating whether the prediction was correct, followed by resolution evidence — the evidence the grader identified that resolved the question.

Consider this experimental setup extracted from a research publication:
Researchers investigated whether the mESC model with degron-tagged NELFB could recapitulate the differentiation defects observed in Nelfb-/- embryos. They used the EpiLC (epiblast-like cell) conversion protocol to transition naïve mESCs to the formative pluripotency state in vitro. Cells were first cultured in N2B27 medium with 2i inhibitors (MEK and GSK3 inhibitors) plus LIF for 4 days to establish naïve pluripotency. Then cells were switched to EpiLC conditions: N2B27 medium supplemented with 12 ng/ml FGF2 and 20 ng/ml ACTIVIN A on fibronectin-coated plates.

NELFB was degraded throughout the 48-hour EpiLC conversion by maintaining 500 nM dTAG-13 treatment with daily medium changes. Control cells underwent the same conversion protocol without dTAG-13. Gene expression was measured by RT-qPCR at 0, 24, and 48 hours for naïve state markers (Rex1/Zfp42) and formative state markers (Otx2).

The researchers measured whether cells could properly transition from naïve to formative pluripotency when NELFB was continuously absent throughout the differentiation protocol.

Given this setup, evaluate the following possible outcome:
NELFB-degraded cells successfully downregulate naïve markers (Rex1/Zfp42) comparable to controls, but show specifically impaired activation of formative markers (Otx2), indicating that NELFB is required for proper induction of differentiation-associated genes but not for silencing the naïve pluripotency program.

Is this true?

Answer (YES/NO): NO